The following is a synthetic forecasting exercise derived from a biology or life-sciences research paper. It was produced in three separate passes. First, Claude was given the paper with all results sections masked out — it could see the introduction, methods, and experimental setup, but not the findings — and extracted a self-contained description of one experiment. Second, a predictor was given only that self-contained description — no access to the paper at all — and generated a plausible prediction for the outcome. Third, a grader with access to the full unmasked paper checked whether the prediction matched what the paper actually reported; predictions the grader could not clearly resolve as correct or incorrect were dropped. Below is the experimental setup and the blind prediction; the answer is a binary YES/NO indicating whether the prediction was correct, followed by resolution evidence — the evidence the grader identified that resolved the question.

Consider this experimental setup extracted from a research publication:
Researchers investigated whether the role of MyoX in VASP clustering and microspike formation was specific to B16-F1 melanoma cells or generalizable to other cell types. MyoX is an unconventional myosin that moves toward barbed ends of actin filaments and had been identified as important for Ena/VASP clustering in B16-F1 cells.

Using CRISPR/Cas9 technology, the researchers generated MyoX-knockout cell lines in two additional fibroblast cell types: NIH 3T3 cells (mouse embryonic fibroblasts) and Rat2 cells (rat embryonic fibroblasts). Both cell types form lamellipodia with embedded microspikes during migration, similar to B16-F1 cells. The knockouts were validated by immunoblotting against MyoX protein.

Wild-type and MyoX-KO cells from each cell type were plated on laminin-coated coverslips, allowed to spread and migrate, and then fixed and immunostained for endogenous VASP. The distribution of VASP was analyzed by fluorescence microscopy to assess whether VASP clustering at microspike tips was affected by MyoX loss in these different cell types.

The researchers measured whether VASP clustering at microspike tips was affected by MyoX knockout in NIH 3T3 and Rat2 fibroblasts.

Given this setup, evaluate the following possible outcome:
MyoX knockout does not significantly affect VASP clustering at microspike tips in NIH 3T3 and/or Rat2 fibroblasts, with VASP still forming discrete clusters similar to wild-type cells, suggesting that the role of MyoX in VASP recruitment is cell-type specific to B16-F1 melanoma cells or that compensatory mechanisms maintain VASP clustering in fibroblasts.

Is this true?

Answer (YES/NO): NO